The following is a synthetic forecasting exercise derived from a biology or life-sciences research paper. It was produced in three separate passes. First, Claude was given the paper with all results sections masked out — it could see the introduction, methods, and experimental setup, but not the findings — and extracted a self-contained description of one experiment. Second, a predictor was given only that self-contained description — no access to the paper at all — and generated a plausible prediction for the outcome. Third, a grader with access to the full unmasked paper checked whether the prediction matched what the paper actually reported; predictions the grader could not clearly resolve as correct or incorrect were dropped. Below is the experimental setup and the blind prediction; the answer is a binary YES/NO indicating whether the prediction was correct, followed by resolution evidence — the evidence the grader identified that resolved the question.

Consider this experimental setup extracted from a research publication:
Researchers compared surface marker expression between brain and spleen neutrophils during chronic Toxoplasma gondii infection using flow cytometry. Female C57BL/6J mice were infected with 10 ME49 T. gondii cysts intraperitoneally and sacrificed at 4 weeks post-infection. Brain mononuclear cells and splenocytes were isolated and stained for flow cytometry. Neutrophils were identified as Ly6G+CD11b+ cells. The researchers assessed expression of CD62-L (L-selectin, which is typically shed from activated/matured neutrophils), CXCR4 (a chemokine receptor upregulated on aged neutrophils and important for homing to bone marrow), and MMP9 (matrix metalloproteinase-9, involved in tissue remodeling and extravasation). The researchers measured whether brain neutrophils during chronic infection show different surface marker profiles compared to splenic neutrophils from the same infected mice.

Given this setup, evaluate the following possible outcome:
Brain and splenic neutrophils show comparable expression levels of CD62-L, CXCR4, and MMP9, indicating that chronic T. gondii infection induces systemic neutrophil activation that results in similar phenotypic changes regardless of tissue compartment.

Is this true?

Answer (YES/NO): NO